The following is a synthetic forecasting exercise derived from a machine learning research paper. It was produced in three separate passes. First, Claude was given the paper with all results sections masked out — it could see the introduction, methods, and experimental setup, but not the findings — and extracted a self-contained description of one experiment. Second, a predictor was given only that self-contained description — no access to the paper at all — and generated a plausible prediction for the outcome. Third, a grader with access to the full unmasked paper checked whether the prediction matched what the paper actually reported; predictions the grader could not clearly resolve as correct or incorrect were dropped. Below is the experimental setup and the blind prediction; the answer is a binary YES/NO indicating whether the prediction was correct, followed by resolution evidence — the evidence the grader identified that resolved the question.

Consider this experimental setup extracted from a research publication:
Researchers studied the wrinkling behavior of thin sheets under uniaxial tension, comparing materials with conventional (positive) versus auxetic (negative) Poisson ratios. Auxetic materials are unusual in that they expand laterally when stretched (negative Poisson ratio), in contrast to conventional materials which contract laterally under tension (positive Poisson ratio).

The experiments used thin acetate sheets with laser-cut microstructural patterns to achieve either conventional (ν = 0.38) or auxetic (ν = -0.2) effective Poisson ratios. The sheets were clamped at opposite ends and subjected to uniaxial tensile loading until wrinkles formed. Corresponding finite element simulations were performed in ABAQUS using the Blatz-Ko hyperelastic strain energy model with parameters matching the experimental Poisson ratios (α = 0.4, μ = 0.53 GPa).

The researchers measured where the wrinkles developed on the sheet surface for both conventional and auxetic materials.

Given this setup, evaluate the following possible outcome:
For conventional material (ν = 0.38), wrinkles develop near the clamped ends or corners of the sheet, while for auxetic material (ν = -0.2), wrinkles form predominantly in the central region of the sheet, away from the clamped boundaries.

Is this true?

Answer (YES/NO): NO